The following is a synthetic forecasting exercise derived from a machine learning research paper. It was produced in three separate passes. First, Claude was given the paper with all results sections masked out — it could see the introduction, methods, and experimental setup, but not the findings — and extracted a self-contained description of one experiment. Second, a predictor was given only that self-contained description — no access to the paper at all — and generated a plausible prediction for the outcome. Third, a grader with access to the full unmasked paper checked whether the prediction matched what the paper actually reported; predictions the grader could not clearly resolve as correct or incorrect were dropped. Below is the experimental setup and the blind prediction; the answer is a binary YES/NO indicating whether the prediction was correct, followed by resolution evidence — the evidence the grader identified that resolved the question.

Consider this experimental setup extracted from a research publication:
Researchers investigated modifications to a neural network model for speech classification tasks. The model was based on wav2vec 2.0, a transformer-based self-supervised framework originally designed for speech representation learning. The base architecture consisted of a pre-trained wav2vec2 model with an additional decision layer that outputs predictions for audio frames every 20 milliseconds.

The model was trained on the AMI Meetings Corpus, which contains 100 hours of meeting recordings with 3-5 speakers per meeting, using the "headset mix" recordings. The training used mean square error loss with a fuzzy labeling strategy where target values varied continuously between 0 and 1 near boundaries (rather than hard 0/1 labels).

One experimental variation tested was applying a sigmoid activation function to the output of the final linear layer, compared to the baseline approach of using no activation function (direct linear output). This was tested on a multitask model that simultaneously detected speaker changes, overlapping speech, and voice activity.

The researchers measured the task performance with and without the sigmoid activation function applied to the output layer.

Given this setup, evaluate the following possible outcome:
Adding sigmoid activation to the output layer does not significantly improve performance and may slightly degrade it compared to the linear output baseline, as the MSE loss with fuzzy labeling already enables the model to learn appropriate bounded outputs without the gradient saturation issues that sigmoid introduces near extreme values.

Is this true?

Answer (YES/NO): YES